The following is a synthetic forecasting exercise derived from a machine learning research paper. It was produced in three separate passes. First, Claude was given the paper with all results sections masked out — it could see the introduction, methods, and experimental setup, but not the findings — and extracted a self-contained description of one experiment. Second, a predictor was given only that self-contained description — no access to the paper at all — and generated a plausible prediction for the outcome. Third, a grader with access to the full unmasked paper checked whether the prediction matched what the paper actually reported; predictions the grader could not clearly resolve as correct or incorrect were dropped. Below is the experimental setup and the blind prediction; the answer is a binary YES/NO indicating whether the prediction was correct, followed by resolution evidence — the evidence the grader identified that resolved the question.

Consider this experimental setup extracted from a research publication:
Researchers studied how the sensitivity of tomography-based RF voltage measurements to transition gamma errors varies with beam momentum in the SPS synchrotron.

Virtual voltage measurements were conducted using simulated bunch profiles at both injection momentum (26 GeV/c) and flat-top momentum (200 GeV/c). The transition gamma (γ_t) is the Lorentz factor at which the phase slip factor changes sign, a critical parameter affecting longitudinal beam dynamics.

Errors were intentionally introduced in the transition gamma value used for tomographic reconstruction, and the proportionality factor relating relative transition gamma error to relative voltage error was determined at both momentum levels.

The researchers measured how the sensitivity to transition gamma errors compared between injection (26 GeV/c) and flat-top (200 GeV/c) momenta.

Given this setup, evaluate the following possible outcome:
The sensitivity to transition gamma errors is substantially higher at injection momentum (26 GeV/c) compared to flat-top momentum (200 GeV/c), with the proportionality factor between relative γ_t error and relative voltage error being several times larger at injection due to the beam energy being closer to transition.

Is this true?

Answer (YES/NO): NO